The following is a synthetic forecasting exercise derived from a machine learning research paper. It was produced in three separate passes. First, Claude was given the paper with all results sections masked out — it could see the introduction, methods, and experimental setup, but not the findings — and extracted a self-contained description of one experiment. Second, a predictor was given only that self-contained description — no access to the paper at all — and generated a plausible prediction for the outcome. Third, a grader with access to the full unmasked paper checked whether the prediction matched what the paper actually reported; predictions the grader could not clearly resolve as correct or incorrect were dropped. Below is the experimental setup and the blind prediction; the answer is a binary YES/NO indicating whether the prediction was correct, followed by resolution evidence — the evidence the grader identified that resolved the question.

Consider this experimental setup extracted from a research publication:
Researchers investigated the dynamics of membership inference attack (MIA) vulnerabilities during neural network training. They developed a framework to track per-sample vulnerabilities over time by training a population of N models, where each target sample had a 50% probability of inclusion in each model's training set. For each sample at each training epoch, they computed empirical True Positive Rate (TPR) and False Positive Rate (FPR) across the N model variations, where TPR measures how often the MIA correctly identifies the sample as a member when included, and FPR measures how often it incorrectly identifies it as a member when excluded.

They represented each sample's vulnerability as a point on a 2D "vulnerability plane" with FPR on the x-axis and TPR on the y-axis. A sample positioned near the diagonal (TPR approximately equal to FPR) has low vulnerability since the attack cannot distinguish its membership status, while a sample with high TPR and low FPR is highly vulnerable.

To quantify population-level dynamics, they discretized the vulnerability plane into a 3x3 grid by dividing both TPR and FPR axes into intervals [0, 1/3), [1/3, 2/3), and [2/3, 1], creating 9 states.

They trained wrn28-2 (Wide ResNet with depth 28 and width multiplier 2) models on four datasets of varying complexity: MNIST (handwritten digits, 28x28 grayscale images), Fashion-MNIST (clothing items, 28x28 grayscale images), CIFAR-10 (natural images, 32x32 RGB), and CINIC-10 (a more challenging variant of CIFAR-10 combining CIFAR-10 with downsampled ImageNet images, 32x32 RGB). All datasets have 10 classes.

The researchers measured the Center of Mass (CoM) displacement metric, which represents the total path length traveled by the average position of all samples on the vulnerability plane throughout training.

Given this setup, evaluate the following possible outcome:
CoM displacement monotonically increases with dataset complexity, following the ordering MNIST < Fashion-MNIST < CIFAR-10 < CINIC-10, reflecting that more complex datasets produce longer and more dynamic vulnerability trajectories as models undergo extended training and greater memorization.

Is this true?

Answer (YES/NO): YES